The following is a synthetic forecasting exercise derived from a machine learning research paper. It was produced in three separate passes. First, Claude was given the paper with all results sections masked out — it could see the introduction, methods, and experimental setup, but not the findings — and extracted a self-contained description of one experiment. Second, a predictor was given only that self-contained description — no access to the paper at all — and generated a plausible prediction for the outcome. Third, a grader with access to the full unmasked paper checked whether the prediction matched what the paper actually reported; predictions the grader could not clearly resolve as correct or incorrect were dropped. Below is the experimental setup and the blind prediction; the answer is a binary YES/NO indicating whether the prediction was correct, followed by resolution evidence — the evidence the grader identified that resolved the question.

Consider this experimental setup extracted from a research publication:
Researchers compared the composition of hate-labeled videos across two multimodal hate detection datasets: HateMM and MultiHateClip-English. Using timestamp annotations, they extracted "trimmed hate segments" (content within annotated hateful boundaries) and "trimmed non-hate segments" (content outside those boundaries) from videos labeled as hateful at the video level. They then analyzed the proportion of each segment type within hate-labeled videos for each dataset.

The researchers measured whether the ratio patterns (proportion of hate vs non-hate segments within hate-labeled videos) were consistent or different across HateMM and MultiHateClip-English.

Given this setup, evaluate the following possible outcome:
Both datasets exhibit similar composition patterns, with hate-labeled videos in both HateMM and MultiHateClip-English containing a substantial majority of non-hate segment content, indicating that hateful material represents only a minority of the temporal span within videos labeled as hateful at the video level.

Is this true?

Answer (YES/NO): NO